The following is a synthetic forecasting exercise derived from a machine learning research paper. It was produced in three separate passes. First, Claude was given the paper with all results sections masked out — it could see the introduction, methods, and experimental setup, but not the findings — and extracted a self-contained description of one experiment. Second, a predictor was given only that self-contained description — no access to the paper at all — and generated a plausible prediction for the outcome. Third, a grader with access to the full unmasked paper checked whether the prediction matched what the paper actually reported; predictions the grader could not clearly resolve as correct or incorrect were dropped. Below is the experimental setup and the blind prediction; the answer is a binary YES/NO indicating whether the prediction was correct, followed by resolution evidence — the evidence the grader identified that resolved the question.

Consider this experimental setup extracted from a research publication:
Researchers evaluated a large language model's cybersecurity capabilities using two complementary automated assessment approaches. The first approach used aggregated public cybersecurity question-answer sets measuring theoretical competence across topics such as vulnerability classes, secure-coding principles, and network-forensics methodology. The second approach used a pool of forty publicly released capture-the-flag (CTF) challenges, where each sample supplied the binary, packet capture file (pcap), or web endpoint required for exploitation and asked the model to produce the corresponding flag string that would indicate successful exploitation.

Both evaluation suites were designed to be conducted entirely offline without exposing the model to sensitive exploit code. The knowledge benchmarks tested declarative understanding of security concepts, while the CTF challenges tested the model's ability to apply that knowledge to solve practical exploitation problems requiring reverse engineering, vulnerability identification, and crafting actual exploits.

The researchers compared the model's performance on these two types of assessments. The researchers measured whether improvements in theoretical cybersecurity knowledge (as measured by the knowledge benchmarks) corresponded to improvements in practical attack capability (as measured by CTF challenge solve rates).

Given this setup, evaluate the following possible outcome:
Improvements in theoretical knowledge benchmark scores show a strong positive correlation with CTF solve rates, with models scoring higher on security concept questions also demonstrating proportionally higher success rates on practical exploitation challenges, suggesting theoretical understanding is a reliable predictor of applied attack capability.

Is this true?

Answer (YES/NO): NO